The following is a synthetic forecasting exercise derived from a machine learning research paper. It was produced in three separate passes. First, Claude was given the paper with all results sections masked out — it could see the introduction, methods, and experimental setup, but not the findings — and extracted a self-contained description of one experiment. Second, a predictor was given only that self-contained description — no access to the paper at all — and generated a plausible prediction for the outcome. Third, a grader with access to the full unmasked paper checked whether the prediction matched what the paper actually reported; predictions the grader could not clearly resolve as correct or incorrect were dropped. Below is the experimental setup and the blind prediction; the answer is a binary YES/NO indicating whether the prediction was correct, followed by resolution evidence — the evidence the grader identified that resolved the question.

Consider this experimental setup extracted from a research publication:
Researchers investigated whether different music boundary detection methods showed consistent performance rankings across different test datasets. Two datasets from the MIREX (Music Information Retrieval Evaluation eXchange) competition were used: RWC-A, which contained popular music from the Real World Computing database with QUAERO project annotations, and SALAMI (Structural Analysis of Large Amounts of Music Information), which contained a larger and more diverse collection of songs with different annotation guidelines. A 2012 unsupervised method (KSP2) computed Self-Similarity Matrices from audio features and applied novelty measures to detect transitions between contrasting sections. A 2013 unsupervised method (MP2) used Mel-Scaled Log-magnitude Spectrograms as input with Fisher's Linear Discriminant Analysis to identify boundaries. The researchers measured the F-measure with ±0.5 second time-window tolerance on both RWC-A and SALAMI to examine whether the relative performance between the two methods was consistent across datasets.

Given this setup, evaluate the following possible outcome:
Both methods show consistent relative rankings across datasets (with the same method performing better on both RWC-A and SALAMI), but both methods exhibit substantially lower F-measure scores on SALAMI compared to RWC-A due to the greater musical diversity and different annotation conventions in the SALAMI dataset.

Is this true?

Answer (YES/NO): NO